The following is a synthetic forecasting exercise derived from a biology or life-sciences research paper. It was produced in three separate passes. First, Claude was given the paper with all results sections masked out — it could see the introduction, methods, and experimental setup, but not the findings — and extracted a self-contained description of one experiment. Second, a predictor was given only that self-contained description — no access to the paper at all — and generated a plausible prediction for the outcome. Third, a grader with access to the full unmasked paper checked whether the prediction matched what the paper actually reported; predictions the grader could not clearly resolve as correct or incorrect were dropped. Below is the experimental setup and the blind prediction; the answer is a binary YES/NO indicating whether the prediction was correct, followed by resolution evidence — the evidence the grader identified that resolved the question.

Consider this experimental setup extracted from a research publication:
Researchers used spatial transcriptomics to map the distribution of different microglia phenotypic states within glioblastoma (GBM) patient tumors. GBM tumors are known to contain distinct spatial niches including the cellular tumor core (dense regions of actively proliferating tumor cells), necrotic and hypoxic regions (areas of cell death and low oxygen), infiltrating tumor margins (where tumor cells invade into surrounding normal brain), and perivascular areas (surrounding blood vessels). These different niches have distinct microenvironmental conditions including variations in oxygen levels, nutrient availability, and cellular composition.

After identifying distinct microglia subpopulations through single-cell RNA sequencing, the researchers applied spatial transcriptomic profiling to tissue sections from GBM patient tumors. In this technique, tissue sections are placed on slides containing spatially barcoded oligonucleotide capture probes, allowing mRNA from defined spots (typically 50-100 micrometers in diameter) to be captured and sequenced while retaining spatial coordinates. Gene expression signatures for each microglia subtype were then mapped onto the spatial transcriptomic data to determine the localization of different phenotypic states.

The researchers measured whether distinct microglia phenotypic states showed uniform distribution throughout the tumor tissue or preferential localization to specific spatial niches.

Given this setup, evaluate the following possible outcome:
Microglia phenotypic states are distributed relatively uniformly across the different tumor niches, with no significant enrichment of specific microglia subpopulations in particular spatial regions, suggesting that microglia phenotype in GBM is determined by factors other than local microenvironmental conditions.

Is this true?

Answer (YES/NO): NO